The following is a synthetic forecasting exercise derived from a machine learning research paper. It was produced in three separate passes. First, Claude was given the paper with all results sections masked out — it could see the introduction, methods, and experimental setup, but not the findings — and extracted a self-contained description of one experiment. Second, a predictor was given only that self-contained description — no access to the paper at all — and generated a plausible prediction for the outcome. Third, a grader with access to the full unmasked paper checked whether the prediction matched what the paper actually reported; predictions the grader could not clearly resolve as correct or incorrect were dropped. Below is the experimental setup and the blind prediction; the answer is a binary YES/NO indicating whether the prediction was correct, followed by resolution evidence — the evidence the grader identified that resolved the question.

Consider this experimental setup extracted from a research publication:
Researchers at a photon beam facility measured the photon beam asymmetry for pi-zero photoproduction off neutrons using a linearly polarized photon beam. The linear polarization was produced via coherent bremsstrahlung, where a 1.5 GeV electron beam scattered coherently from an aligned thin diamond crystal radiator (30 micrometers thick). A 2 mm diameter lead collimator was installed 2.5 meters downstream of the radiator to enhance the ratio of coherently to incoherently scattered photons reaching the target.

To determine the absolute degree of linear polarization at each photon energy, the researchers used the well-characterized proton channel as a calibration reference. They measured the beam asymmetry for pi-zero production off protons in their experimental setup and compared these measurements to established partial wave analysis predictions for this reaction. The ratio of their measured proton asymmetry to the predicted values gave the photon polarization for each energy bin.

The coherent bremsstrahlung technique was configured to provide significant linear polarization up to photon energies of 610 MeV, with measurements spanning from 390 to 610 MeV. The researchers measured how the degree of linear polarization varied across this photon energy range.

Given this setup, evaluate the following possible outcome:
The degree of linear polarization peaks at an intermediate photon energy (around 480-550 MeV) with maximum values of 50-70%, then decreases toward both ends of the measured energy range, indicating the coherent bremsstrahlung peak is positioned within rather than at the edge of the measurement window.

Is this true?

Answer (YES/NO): NO